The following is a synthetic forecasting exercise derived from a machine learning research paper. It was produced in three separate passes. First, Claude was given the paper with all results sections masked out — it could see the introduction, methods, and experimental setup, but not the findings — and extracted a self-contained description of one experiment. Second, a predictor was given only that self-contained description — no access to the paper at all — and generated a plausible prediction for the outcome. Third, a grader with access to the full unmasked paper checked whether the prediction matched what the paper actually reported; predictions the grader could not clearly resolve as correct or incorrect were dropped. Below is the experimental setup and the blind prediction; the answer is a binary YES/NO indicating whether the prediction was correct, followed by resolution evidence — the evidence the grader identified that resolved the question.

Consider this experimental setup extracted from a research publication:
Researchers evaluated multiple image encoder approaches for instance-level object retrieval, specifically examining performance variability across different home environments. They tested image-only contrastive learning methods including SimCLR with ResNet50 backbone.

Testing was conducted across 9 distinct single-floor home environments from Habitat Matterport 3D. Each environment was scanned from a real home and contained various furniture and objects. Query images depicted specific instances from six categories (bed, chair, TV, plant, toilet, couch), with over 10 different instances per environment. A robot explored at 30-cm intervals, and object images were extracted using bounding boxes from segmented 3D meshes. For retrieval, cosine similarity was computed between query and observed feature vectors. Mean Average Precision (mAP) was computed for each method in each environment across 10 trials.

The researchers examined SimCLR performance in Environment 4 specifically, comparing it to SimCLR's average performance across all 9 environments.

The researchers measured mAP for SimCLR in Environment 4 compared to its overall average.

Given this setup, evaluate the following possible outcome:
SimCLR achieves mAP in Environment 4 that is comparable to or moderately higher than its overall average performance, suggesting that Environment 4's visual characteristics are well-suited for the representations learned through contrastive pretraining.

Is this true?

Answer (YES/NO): NO